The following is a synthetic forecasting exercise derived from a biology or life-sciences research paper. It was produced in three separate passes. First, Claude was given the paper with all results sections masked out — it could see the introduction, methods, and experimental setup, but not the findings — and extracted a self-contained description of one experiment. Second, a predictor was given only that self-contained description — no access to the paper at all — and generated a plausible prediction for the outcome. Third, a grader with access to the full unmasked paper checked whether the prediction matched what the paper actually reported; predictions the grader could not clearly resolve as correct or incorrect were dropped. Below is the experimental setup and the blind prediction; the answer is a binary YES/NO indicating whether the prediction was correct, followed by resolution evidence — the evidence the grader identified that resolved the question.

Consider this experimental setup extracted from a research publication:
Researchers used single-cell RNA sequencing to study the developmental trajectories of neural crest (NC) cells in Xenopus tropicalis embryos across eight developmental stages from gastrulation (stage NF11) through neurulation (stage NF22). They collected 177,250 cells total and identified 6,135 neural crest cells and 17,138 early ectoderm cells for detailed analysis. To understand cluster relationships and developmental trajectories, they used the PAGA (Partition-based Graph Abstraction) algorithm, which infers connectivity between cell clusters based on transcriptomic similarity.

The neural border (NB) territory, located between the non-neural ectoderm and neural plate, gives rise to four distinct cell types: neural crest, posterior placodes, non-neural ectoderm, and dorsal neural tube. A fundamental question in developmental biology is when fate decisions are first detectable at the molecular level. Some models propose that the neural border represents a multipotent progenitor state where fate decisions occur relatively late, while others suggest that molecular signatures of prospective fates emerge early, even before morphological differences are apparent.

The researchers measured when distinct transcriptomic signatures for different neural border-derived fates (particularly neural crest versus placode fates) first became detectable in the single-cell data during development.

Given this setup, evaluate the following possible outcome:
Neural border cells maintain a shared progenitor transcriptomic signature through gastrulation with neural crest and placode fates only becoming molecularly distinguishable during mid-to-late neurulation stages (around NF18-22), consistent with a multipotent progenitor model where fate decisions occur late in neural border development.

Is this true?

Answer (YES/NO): NO